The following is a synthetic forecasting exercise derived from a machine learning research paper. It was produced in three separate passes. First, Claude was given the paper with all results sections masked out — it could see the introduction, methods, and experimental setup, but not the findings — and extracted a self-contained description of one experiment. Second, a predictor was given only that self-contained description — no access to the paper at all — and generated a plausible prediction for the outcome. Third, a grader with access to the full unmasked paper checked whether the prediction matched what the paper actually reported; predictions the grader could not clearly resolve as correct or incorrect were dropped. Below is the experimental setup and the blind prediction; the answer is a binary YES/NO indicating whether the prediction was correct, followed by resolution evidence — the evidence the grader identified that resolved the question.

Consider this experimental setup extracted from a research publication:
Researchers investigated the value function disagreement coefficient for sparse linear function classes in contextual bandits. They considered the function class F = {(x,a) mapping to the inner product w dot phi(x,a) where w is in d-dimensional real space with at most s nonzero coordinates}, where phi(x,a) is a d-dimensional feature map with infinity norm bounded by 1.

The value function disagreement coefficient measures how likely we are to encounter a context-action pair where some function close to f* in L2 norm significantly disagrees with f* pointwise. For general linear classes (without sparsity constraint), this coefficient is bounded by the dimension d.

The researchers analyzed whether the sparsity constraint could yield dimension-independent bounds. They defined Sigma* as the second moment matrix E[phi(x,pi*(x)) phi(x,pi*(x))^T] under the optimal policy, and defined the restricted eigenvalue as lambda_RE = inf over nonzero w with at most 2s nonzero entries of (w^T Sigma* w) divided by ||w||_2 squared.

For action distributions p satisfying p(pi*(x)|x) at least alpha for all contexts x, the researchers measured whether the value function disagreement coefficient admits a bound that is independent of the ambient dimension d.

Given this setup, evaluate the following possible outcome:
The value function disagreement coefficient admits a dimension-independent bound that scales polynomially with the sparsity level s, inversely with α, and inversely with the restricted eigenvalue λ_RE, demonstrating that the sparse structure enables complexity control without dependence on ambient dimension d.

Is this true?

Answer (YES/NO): YES